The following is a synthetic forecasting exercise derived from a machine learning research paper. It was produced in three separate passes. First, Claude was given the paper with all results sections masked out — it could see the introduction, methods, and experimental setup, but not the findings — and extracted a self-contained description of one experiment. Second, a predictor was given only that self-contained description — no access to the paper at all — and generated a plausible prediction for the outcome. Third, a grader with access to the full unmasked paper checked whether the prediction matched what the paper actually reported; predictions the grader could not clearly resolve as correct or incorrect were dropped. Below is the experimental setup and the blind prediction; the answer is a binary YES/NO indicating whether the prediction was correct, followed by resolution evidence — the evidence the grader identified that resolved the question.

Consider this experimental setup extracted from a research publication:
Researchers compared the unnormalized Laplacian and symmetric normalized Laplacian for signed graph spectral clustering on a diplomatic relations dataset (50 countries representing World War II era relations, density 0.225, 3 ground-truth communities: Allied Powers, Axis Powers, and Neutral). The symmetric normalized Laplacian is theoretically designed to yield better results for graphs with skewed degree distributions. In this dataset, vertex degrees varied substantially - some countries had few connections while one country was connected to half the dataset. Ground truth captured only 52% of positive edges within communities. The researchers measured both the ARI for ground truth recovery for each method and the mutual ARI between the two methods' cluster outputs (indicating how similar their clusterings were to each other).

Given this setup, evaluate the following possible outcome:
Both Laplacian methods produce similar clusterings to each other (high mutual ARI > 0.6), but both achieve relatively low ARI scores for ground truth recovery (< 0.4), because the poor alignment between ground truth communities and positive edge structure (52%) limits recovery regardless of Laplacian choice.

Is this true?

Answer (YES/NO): YES